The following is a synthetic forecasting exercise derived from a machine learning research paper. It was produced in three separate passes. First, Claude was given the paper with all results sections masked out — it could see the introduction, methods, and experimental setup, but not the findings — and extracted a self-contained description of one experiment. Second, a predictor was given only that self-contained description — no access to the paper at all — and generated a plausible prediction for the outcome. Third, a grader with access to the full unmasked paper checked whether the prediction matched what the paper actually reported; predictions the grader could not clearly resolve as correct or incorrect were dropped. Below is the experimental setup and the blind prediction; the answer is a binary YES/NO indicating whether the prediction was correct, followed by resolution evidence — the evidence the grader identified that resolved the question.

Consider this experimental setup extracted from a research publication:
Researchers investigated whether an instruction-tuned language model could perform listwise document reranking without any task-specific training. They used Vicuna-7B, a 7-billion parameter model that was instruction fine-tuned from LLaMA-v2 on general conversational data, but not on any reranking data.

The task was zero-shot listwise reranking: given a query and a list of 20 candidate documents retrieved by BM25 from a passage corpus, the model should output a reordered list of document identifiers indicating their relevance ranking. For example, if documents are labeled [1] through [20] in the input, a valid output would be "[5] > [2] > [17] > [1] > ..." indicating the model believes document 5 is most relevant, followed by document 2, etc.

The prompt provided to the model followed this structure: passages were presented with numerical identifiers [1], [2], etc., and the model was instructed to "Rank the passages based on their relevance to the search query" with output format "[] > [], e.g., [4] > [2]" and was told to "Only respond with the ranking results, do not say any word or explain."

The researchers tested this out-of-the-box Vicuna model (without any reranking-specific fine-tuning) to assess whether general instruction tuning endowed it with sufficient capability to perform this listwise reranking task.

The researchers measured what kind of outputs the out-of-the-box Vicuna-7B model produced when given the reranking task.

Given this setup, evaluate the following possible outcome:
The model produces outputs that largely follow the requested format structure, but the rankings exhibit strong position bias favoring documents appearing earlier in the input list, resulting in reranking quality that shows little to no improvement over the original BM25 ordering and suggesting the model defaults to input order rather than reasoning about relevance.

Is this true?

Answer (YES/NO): NO